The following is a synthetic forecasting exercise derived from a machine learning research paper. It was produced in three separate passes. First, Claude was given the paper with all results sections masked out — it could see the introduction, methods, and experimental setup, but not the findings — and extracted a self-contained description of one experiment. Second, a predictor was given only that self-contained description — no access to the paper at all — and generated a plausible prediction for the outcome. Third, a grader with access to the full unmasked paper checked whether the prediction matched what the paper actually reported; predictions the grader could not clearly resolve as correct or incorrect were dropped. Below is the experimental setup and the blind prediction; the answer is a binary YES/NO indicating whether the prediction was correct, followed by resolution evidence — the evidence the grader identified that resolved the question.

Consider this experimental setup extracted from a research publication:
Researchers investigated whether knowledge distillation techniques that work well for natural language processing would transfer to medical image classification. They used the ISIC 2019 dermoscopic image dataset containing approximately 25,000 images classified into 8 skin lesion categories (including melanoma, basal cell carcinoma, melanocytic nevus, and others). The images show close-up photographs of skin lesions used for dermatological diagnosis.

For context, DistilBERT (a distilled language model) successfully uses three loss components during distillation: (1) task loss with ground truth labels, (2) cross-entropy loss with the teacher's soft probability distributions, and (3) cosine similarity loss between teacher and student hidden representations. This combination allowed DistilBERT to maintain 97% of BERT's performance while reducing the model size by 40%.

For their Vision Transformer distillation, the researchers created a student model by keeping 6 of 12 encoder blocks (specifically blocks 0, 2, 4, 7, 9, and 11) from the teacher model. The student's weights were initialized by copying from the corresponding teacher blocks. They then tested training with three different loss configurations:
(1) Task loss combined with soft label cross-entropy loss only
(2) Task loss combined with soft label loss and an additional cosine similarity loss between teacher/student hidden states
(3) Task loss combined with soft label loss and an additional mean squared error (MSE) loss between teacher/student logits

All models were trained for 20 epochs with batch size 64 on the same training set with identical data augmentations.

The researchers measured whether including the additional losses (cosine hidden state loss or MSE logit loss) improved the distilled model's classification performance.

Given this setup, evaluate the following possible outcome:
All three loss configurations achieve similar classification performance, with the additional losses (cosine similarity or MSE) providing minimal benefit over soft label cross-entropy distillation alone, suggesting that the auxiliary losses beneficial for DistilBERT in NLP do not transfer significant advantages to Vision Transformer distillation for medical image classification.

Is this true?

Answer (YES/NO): YES